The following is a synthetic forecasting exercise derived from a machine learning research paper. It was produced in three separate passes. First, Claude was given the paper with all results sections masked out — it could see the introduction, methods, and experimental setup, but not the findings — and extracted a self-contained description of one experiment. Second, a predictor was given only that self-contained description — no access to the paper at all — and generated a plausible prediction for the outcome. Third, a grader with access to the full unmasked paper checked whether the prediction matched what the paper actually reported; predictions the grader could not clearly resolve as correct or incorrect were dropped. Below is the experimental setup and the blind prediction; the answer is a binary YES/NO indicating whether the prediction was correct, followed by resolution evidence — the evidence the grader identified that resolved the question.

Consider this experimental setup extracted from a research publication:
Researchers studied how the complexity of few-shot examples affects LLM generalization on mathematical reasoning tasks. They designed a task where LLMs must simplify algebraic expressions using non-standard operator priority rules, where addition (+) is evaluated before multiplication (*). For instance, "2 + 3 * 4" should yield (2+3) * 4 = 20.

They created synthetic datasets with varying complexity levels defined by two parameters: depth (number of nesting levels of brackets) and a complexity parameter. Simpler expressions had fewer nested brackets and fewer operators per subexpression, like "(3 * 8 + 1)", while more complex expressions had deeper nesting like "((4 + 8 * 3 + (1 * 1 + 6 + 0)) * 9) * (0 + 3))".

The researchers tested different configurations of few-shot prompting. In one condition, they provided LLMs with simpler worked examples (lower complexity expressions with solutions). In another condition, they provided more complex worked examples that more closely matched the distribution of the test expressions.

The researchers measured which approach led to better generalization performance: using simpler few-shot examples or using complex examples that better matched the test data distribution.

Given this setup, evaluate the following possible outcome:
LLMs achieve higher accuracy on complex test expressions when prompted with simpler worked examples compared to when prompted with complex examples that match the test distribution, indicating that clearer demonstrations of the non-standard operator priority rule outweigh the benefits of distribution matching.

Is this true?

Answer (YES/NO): YES